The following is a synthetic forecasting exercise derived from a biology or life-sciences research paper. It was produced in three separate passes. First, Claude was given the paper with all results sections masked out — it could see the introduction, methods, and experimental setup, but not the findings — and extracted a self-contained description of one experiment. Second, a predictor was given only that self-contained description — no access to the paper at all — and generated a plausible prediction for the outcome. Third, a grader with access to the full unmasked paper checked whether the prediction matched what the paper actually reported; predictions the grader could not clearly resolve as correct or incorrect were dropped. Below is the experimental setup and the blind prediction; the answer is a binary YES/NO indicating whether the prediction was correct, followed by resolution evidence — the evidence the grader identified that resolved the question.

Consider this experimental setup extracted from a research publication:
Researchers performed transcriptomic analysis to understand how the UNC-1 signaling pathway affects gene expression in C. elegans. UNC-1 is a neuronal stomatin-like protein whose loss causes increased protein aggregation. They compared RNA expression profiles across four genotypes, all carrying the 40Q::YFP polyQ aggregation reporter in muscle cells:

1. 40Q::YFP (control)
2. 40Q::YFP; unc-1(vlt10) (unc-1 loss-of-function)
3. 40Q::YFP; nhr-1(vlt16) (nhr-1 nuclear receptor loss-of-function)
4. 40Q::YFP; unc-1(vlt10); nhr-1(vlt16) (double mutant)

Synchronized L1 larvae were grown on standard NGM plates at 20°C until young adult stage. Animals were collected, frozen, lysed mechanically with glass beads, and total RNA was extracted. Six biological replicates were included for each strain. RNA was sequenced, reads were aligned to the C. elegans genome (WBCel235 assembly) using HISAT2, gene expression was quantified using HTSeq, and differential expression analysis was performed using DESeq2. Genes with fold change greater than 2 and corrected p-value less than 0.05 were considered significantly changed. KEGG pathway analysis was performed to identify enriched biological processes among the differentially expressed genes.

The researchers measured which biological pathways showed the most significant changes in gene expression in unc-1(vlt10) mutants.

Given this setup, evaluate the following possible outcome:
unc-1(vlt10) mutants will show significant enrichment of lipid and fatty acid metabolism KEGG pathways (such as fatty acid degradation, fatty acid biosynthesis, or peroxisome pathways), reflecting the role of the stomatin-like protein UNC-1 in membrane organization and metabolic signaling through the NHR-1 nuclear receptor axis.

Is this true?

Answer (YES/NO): YES